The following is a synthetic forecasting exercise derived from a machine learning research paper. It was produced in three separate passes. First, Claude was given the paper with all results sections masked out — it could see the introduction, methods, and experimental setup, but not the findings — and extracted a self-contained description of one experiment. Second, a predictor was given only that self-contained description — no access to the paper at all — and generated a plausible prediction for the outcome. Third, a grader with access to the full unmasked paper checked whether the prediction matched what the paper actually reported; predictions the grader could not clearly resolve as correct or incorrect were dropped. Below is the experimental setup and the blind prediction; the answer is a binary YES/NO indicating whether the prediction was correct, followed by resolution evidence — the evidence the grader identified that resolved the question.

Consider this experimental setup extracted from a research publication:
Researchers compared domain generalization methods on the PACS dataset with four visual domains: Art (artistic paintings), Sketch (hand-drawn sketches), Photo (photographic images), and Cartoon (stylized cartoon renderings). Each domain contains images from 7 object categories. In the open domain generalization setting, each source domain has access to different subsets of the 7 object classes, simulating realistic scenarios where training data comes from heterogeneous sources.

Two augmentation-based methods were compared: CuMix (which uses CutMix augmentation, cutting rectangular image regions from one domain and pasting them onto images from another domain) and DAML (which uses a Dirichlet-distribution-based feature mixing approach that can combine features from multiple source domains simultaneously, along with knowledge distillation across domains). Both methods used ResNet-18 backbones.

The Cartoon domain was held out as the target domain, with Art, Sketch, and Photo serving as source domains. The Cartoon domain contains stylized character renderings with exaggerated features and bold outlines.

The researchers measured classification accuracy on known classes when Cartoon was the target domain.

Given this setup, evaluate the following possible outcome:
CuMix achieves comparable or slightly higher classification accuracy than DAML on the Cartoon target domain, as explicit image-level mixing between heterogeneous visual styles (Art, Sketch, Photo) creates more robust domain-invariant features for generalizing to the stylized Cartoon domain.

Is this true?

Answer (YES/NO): YES